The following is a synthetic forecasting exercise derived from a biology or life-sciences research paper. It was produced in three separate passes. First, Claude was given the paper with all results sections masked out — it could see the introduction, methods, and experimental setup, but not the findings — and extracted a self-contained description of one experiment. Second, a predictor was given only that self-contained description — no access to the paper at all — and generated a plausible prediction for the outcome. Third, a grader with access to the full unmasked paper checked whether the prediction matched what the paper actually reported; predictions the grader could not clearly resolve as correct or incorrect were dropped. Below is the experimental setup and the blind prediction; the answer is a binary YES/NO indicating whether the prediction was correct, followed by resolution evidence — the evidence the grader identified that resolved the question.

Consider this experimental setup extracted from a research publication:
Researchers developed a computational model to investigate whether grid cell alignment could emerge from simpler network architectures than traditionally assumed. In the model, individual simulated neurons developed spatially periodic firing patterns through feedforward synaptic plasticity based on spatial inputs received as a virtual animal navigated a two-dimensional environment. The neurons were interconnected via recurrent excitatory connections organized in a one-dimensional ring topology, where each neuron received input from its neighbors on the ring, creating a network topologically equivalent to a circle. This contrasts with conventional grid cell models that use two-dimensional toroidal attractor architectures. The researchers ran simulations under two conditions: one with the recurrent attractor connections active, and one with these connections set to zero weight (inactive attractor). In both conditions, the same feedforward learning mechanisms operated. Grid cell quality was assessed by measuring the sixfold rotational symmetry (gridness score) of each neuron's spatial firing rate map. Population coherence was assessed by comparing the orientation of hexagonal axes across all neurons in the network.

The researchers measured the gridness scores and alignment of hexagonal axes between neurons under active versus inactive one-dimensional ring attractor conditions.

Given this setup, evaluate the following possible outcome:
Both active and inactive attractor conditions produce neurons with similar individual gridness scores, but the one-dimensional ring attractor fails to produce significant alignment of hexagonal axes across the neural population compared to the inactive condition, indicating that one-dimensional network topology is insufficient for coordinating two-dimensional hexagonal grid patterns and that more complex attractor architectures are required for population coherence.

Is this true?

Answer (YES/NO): NO